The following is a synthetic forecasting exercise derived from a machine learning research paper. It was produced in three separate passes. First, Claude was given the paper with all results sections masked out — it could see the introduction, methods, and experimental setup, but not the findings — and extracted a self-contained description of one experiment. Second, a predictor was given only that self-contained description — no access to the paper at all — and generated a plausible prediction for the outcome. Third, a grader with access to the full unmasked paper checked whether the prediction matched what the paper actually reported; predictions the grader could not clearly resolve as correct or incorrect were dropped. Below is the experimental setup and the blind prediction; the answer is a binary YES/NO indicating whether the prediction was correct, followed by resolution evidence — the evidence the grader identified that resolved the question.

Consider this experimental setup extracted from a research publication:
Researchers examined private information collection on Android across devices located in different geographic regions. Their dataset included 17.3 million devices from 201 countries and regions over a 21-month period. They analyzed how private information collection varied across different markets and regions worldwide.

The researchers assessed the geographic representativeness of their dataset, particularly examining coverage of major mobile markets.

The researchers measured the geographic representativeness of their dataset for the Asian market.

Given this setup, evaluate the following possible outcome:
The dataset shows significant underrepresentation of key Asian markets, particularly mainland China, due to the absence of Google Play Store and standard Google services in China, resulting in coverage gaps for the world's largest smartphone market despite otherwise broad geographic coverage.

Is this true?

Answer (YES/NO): NO